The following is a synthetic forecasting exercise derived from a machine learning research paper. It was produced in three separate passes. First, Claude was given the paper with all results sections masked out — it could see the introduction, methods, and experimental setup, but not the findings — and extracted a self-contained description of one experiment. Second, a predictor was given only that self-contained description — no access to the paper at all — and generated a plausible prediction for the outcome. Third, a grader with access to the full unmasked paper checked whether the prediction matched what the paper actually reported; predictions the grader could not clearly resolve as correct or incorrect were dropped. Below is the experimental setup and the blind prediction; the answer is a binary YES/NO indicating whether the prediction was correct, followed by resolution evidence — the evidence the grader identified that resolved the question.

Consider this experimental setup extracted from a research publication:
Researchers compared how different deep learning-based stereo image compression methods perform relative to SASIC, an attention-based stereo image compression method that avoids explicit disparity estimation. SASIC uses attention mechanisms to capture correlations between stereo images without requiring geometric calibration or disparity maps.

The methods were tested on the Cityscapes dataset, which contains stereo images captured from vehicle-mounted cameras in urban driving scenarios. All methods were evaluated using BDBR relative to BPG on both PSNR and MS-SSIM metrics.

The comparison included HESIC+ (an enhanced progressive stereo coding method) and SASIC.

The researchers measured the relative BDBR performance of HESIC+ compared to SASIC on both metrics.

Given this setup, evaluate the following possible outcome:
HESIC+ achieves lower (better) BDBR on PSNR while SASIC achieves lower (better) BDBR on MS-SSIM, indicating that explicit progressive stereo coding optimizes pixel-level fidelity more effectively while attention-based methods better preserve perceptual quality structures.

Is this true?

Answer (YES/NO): NO